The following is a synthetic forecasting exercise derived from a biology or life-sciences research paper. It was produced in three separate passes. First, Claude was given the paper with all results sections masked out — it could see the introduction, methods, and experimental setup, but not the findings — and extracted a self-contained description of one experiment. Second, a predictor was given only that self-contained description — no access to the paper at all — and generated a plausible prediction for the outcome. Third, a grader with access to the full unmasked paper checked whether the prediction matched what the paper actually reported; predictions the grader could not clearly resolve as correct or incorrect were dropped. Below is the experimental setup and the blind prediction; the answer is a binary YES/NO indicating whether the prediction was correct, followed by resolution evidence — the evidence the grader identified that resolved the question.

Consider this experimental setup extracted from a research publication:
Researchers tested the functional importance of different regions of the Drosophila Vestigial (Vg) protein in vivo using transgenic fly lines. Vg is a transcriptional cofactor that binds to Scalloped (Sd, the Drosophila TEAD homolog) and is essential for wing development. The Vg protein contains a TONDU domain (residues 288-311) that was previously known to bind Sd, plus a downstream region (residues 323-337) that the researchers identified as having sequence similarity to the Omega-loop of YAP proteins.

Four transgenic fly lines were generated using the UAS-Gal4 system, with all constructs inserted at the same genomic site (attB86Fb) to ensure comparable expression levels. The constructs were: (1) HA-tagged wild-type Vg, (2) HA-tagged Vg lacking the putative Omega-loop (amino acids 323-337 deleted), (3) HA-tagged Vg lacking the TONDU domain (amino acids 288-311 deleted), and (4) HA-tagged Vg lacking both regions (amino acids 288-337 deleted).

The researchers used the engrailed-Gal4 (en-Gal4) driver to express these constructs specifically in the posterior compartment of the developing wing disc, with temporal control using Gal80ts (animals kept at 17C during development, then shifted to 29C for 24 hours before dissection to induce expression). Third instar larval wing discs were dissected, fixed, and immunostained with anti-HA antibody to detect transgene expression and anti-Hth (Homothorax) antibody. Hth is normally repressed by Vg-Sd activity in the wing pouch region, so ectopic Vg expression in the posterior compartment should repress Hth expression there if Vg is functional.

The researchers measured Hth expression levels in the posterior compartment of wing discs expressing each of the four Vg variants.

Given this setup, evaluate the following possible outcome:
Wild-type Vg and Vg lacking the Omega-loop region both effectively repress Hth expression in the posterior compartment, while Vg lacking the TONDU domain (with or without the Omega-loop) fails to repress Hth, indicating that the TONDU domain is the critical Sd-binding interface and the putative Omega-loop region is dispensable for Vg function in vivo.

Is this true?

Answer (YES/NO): YES